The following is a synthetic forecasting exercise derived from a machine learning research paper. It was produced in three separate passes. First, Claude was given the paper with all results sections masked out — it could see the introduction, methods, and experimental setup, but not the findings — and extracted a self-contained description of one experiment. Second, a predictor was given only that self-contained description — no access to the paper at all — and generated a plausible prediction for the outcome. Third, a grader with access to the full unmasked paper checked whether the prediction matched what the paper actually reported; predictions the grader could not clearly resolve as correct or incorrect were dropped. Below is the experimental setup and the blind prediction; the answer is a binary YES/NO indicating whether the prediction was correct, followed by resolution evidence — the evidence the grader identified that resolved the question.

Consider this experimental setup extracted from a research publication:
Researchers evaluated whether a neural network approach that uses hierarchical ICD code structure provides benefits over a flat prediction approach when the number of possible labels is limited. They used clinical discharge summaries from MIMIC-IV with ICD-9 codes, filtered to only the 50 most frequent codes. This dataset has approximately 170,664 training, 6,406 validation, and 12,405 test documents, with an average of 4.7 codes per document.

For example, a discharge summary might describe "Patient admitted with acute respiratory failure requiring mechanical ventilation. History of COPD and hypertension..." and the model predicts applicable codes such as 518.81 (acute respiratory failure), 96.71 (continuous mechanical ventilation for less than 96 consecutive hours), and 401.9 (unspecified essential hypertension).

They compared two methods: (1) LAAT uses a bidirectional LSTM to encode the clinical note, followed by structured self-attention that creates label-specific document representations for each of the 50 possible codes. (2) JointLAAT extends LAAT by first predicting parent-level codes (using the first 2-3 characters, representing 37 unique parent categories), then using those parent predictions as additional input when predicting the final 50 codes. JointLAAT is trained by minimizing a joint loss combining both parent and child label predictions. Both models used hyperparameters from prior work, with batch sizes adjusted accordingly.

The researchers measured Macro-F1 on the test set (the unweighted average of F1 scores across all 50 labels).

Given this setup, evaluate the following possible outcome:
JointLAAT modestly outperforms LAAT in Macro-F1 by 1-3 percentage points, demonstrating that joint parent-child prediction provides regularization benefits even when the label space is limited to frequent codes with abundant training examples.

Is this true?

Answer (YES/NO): NO